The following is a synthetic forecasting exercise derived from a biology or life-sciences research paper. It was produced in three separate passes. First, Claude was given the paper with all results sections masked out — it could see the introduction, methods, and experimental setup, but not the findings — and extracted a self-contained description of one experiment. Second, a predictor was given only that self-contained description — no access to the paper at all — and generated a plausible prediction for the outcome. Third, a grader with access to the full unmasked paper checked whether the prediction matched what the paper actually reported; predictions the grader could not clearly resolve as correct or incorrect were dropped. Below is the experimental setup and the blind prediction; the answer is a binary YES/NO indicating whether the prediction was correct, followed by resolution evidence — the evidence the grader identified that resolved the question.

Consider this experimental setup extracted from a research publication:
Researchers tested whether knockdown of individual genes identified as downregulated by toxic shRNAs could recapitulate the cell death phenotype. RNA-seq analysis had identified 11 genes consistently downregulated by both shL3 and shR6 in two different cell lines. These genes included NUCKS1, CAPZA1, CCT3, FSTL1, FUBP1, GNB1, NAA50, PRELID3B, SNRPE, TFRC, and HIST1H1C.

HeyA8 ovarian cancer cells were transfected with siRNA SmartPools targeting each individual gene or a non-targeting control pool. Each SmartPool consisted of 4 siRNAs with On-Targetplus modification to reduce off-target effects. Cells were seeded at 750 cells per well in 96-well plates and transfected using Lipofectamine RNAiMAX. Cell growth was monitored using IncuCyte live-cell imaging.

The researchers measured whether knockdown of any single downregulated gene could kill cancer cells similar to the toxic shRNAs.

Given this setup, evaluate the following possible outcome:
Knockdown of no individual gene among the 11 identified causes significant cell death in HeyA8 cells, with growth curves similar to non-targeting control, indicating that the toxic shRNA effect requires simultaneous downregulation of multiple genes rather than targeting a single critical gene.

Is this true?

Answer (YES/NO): NO